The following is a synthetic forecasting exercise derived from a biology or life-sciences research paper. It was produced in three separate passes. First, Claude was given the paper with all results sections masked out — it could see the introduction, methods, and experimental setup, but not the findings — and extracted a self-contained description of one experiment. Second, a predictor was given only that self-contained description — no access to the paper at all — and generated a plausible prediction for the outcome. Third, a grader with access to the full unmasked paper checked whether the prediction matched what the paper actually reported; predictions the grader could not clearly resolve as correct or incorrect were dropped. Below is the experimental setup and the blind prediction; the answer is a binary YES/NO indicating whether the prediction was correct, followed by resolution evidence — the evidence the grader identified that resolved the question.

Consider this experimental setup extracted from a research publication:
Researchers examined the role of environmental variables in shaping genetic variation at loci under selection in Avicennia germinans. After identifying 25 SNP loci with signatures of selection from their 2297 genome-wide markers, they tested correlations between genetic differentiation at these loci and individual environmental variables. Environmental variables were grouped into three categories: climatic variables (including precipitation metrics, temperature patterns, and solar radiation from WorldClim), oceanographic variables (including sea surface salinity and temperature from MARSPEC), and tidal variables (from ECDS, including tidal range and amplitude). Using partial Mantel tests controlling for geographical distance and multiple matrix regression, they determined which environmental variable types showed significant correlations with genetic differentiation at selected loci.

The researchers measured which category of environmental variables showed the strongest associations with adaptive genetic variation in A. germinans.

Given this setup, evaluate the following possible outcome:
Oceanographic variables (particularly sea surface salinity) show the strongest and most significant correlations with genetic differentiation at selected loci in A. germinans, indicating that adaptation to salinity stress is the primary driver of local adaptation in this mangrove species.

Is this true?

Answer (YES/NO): NO